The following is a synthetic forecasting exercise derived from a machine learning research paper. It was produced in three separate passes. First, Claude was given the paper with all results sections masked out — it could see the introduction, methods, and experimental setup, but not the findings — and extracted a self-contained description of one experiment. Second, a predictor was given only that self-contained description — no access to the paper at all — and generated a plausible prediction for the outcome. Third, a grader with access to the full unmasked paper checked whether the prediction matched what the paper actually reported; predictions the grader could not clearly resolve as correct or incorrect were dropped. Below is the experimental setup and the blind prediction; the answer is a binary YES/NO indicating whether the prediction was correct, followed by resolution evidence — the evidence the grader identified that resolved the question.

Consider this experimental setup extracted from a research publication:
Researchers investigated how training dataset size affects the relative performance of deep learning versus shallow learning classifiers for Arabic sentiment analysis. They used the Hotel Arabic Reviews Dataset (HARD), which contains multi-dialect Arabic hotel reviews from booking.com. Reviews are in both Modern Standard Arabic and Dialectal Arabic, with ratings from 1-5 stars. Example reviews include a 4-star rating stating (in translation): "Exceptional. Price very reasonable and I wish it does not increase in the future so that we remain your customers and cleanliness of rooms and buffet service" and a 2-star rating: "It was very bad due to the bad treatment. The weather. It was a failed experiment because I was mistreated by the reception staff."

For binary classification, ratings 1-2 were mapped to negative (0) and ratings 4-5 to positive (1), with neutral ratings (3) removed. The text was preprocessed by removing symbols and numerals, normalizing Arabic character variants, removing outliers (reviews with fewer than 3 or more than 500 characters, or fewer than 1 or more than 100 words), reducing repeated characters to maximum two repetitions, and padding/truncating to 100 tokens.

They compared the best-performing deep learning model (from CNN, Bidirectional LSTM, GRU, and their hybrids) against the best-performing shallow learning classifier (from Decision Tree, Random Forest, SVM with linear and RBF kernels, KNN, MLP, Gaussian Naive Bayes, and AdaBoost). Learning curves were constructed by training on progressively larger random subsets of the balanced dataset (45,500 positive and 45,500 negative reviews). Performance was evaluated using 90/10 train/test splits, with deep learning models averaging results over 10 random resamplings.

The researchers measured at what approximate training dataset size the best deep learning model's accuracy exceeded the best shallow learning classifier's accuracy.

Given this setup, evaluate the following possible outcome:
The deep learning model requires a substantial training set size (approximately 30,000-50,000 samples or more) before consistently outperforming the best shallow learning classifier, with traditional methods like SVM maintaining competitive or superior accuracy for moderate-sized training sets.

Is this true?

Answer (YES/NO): NO